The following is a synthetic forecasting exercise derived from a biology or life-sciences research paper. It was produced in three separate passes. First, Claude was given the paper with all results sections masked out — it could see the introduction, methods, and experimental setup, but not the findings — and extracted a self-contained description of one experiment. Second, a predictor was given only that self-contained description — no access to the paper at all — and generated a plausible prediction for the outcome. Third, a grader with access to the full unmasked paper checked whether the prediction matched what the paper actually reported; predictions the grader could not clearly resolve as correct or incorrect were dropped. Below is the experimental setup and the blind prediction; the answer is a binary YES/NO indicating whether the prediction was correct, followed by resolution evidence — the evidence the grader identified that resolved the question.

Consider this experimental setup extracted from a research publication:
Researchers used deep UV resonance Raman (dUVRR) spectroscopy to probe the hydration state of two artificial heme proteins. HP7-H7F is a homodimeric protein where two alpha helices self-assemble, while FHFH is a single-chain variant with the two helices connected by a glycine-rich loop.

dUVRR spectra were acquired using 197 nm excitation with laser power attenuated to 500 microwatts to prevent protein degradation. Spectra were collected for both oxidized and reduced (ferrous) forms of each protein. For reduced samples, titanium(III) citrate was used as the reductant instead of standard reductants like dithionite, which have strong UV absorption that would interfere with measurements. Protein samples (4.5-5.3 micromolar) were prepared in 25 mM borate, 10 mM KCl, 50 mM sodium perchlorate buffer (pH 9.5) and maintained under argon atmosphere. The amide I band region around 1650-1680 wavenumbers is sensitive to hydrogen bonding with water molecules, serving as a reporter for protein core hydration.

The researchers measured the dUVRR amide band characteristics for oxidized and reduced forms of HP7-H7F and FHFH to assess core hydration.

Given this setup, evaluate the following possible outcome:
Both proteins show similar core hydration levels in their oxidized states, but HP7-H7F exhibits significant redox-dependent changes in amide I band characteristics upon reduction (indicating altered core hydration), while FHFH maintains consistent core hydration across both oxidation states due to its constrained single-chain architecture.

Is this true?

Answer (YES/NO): NO